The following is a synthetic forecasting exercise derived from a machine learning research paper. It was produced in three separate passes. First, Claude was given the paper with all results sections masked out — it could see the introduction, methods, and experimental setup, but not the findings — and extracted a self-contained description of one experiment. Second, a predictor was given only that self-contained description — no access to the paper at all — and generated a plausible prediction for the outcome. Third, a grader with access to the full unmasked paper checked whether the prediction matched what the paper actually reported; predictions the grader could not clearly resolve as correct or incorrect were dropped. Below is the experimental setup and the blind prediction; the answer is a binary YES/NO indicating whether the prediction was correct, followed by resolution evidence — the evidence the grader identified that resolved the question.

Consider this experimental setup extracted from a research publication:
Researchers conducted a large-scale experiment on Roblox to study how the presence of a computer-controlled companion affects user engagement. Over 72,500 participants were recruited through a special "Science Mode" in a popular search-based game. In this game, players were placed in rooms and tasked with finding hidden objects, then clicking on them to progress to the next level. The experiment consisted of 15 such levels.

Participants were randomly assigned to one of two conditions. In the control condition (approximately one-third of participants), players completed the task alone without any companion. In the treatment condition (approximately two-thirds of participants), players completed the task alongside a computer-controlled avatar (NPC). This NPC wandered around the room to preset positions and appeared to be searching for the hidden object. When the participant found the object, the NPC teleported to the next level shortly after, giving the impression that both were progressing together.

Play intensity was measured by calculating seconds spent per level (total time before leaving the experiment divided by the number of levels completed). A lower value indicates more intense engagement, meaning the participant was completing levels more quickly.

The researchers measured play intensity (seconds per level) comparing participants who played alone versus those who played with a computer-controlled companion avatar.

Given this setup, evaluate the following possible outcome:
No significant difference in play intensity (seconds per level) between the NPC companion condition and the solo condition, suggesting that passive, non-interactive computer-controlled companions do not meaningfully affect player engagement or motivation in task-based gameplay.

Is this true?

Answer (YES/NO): NO